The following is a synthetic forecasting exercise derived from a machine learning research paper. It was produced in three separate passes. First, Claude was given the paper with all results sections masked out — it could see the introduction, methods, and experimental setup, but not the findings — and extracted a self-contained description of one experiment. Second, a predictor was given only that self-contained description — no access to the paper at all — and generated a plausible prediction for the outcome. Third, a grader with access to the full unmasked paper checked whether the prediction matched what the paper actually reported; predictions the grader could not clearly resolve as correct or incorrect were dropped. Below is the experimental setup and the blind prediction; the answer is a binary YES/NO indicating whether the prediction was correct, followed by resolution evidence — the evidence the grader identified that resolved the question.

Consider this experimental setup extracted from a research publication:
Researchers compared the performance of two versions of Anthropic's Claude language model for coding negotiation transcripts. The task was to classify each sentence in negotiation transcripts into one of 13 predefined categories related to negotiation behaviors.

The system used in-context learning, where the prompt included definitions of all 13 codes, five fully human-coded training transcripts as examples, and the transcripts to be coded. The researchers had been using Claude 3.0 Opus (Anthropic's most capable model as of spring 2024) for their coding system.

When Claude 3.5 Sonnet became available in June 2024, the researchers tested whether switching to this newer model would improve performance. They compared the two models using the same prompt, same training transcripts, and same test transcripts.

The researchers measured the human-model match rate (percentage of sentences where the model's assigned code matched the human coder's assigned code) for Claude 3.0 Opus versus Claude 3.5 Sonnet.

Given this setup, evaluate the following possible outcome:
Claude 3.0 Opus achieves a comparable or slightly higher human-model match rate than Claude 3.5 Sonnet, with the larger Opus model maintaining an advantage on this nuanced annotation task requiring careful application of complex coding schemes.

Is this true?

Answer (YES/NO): YES